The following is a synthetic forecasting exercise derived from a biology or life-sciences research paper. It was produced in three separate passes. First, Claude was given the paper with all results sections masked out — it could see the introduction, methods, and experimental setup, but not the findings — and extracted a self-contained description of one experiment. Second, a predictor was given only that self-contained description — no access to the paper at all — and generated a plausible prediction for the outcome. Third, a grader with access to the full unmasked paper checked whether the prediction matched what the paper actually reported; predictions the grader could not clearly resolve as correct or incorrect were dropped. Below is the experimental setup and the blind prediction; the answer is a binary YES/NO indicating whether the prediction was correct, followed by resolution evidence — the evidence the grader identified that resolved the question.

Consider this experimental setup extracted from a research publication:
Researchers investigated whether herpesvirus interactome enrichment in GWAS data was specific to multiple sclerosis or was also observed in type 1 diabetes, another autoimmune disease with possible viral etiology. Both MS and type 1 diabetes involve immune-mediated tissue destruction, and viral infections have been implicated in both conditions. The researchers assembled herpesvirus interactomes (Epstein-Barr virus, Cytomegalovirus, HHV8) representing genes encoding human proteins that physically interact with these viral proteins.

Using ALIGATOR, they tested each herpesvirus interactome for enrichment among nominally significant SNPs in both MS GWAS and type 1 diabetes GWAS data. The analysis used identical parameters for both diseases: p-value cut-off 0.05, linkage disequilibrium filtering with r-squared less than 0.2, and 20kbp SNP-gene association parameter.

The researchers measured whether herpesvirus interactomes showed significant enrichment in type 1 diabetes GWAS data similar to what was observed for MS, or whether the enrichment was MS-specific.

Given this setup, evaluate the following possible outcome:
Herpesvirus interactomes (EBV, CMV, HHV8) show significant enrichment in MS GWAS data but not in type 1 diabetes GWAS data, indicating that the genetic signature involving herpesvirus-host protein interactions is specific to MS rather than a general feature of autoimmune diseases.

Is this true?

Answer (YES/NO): YES